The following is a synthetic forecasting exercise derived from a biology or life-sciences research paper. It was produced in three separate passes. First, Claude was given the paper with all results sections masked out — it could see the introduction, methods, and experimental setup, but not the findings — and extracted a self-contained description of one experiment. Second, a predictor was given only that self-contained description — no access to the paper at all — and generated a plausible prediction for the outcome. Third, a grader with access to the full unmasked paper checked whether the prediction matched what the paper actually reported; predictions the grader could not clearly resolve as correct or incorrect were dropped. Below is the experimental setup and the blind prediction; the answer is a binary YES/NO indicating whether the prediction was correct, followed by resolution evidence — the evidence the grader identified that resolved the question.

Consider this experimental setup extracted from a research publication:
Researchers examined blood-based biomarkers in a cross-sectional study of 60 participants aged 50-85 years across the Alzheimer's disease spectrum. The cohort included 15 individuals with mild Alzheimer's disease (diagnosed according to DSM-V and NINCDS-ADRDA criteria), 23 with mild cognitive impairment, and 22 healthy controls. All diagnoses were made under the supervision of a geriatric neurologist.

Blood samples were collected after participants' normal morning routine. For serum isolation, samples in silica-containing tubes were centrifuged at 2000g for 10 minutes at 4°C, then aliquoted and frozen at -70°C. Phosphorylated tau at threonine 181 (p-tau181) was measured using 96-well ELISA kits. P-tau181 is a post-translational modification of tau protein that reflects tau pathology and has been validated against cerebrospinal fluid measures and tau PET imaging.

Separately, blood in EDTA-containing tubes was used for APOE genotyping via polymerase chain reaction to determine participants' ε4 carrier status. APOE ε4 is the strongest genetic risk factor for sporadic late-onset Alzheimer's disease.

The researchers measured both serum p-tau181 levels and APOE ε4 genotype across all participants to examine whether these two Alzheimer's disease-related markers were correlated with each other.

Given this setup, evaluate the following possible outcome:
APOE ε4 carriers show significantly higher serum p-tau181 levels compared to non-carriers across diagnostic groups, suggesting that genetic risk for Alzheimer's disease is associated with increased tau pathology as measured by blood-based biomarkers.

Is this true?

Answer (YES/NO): NO